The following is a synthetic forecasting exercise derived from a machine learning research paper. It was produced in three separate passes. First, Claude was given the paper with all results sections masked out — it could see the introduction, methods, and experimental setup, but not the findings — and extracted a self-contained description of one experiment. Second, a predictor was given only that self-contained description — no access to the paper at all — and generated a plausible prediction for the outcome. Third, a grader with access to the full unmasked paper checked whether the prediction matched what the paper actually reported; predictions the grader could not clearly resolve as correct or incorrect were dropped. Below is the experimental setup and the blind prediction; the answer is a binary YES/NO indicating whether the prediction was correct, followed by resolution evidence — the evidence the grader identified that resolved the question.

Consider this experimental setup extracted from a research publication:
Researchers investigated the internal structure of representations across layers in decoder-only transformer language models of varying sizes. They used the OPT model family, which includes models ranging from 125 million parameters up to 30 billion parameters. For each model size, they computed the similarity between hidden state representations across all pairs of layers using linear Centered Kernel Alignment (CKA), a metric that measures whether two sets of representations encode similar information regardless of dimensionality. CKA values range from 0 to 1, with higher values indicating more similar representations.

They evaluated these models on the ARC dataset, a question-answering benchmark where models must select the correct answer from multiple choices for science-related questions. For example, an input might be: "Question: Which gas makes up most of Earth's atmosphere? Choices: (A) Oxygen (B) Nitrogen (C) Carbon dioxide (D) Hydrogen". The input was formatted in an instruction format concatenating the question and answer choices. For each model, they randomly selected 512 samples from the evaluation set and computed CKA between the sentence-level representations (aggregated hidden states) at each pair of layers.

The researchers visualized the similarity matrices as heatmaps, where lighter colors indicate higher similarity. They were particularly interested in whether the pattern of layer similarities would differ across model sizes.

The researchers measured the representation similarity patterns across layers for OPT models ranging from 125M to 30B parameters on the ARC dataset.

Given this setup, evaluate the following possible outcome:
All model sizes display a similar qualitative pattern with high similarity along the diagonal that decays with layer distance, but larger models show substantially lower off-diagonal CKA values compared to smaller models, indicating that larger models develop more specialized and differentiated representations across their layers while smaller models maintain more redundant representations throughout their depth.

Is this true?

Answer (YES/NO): NO